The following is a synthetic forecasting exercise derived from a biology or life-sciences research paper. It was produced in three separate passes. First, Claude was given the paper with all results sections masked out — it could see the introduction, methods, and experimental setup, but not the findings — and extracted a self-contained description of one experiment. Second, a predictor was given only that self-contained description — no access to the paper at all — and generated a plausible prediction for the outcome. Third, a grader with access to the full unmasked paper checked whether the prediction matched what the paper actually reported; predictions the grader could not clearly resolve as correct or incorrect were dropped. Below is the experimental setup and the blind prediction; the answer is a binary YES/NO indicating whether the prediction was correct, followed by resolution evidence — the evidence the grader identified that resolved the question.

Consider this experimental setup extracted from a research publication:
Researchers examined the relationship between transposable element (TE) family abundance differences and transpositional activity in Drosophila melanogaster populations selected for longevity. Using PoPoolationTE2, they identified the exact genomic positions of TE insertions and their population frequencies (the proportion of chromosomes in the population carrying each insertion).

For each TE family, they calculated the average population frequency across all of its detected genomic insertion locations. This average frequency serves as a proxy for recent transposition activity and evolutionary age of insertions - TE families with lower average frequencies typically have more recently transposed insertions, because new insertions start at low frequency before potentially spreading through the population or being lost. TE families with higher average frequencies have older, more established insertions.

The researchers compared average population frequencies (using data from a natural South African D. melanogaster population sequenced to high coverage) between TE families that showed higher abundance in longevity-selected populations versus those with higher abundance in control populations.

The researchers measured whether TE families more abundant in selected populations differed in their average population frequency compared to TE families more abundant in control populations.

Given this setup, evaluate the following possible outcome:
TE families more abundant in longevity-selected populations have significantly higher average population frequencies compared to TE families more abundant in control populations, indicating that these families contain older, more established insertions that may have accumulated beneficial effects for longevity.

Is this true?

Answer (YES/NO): NO